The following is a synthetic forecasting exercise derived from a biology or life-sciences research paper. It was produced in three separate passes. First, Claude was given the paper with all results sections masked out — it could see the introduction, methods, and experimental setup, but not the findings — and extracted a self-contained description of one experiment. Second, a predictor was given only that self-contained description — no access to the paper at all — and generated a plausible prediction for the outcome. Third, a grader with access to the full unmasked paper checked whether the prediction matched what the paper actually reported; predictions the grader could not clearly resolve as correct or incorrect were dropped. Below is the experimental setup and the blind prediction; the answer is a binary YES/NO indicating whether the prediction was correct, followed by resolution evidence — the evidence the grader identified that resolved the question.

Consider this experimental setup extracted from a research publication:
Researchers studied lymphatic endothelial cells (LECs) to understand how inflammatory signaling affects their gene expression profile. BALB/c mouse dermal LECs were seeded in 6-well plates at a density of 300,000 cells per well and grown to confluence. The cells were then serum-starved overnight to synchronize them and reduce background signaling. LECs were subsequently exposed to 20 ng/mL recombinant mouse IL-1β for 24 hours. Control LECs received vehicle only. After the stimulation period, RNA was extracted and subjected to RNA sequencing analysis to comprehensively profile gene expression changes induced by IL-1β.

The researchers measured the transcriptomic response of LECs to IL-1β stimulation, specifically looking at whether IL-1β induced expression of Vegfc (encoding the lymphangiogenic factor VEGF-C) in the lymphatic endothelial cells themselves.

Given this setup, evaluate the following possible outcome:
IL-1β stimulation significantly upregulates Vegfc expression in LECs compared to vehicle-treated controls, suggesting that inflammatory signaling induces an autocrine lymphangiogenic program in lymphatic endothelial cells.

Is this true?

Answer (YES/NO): NO